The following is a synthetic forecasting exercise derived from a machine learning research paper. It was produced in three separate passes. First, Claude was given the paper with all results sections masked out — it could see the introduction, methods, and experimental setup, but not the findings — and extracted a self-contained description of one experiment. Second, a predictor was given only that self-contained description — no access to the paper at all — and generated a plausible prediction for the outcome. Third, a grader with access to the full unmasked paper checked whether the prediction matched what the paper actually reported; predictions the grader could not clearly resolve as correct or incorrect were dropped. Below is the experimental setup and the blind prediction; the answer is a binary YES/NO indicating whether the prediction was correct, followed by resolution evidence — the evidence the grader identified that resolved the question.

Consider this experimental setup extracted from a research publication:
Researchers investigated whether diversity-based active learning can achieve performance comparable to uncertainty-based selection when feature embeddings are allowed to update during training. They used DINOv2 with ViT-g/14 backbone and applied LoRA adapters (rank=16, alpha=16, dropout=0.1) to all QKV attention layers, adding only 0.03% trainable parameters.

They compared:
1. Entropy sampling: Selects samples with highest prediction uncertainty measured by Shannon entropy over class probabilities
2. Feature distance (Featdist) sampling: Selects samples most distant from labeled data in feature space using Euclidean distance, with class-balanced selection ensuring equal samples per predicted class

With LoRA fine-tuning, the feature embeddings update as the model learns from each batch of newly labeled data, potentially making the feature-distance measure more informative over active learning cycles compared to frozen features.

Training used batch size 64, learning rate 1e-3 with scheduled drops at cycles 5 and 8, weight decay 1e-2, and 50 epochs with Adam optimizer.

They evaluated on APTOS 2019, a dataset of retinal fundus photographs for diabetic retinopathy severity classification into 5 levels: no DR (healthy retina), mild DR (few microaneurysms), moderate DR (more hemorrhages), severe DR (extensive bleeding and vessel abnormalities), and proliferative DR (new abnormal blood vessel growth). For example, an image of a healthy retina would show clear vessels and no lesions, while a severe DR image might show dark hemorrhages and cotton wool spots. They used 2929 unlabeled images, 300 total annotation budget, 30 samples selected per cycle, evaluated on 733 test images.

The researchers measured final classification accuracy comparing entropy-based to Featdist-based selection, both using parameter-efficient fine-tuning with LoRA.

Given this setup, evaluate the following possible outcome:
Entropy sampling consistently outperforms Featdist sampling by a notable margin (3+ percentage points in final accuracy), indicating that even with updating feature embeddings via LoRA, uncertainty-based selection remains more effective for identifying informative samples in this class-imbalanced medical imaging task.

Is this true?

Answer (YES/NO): NO